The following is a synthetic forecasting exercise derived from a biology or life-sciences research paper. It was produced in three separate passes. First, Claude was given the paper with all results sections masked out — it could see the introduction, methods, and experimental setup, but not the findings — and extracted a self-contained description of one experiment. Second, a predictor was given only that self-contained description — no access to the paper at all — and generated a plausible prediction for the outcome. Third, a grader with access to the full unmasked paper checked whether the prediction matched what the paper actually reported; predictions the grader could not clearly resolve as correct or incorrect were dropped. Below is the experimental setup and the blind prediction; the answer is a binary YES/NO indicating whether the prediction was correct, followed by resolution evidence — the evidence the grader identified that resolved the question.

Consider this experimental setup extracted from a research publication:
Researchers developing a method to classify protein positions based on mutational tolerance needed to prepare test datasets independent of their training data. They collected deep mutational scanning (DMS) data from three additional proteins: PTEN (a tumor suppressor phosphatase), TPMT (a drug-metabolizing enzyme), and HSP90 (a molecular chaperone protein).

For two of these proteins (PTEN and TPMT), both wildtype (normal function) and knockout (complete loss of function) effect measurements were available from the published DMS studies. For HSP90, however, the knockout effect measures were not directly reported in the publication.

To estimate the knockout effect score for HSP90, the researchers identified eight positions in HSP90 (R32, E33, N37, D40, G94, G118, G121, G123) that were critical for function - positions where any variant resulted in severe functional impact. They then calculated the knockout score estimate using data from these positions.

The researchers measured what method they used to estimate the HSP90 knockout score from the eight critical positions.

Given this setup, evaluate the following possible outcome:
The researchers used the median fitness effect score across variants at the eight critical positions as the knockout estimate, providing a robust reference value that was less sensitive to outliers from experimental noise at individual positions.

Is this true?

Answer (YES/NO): NO